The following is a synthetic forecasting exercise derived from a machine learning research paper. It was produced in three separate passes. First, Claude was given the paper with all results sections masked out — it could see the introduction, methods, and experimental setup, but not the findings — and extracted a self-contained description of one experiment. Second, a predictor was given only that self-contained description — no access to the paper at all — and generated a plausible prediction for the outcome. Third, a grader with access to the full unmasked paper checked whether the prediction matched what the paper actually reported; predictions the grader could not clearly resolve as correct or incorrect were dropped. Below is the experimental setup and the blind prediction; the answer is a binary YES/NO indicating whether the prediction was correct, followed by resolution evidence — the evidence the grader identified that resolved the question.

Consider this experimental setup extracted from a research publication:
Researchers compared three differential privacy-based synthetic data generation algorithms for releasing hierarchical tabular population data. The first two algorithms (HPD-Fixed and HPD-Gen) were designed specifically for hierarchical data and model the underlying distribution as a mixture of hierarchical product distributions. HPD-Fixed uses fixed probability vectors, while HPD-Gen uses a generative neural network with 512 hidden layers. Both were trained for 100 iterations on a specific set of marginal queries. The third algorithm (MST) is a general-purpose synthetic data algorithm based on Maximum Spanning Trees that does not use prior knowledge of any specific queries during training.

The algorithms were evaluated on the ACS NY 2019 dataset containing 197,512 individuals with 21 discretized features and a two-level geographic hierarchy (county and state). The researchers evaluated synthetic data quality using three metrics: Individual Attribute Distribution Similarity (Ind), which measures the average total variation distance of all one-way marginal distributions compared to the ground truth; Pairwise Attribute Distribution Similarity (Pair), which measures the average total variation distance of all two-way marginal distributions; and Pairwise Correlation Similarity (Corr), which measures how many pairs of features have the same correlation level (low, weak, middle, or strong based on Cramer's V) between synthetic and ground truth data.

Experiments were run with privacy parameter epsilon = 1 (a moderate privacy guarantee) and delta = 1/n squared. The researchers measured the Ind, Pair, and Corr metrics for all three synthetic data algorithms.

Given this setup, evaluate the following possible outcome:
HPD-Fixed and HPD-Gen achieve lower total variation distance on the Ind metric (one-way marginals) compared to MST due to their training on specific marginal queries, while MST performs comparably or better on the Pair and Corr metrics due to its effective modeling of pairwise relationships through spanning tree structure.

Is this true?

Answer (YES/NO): NO